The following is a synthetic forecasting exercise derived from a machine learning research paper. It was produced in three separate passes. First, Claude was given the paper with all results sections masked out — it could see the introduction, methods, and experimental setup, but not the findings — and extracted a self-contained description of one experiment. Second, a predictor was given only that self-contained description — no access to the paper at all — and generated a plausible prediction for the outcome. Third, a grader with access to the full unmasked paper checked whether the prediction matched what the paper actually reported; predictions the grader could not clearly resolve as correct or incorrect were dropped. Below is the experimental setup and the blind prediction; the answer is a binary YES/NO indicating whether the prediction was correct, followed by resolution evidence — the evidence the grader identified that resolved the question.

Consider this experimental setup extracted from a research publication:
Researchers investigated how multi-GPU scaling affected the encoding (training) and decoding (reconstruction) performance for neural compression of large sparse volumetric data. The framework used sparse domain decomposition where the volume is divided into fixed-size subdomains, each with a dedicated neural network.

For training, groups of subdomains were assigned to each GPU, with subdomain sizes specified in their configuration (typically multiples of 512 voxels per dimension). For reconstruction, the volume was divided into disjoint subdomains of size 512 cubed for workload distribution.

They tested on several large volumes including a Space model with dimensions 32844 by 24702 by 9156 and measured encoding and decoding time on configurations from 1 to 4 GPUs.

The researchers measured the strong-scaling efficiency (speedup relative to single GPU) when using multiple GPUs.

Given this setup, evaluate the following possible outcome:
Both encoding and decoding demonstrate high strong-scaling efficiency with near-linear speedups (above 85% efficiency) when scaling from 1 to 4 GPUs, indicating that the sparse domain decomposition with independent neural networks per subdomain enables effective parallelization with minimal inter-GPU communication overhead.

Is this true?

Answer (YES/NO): NO